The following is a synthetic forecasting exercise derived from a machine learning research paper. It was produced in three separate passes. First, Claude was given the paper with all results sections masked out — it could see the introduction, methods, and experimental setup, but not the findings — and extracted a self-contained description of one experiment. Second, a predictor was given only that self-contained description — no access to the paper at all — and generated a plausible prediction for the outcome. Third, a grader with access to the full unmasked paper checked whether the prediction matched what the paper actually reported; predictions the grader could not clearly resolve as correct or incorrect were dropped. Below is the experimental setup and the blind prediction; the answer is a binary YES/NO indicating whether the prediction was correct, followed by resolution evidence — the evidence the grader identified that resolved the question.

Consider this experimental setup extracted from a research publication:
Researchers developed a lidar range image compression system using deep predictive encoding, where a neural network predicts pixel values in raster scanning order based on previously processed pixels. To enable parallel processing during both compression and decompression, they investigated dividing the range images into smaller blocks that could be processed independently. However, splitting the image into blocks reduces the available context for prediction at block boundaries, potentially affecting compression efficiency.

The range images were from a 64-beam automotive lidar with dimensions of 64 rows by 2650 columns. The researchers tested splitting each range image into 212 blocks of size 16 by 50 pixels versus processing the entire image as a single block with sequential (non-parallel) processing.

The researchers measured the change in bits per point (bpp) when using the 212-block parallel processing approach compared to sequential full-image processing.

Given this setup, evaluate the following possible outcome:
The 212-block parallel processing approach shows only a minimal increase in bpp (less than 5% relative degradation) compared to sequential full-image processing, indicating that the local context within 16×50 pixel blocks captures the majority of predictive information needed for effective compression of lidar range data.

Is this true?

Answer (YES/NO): YES